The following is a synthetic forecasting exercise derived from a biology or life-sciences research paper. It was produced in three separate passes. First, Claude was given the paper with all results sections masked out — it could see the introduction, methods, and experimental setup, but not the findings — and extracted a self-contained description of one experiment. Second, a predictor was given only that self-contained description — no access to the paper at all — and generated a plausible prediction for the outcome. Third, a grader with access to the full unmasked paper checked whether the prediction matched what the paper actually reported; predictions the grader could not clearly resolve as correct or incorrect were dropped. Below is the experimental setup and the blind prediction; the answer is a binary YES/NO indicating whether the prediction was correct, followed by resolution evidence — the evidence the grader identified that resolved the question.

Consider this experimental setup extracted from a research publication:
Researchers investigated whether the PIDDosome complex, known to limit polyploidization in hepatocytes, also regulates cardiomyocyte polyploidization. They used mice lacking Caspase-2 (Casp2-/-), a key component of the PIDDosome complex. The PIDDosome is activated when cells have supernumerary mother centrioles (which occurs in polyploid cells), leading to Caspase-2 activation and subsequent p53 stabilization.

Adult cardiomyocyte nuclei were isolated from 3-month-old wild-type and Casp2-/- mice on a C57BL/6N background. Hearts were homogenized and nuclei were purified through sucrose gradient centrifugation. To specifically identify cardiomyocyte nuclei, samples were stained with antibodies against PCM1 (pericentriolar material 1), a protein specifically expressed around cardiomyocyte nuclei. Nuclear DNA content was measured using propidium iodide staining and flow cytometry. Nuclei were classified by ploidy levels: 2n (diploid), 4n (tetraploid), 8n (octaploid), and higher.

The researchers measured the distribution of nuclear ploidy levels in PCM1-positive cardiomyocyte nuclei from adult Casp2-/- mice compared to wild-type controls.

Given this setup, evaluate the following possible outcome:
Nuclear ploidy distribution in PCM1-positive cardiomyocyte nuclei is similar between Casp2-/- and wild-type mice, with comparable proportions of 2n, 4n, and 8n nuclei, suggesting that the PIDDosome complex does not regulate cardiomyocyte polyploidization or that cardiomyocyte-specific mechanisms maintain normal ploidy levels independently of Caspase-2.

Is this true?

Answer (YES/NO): NO